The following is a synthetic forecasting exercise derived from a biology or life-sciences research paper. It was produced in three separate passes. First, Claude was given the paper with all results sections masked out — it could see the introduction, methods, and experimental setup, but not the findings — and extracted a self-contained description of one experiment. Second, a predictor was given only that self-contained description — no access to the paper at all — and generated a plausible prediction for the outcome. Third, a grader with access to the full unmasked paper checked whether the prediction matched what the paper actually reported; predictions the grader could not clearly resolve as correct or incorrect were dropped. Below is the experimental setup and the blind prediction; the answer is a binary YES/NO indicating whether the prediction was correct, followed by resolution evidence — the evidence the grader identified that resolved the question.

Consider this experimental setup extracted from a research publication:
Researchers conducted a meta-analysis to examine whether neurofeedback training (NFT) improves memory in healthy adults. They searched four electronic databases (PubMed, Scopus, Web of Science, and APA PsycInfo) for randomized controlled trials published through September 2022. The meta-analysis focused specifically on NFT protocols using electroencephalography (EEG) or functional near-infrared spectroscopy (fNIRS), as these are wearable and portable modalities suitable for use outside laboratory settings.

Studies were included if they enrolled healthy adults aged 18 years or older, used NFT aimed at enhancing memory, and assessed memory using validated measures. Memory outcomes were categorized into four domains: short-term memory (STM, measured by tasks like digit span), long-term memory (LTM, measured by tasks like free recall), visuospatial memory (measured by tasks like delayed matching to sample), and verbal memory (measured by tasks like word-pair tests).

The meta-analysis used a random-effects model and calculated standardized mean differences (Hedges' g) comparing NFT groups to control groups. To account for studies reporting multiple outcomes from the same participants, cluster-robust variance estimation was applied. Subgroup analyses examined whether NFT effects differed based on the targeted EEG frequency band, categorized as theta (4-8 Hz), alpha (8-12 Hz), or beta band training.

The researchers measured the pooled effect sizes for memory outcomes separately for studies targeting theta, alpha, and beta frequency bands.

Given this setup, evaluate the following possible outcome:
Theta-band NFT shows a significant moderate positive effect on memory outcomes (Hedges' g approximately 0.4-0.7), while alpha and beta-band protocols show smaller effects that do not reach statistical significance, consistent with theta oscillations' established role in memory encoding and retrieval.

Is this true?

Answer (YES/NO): NO